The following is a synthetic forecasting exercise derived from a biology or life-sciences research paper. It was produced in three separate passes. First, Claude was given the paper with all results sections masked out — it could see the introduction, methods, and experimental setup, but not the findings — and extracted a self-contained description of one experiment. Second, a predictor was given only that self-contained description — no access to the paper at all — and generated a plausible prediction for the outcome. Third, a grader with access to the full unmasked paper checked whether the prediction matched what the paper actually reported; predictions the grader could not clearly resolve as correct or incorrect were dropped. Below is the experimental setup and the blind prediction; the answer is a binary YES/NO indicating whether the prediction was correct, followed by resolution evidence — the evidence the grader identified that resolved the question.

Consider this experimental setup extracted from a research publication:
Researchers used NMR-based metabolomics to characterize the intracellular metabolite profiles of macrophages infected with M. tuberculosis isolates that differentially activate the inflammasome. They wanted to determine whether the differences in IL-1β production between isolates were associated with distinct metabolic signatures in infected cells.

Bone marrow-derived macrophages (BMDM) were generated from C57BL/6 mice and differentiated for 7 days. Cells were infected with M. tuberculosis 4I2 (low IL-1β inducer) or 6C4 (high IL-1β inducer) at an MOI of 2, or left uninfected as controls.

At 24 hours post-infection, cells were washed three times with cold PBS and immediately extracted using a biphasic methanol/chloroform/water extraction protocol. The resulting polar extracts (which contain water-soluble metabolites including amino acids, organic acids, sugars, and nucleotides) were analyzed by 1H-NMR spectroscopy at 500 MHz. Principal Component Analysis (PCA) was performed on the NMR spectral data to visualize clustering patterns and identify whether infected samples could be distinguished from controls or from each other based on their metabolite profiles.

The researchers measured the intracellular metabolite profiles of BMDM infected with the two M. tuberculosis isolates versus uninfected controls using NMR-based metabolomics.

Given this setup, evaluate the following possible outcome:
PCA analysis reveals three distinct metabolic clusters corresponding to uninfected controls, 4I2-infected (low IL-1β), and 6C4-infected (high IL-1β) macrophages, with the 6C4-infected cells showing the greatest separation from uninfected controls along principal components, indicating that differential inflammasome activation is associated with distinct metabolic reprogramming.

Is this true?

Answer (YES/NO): NO